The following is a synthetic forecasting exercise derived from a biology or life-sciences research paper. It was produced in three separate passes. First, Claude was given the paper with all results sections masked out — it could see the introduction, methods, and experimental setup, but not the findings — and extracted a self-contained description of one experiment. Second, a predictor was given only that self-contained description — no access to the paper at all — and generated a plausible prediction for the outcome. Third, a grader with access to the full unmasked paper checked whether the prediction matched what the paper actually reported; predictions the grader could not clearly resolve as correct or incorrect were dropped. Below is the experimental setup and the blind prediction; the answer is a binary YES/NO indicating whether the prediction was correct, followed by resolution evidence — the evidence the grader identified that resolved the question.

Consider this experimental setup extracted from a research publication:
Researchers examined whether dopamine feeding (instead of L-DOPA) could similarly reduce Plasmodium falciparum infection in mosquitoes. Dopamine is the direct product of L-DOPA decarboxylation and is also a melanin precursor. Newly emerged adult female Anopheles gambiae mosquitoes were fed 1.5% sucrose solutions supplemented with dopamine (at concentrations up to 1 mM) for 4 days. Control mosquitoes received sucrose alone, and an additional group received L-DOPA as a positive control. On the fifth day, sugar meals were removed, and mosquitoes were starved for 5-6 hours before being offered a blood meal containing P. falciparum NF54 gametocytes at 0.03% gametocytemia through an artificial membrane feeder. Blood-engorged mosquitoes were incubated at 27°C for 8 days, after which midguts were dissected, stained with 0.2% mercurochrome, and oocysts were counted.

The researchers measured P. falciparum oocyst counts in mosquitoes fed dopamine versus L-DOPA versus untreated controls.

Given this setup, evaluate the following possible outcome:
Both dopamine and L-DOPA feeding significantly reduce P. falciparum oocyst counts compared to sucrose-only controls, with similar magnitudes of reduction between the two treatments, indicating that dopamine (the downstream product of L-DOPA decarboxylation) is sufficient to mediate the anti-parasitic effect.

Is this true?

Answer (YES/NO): YES